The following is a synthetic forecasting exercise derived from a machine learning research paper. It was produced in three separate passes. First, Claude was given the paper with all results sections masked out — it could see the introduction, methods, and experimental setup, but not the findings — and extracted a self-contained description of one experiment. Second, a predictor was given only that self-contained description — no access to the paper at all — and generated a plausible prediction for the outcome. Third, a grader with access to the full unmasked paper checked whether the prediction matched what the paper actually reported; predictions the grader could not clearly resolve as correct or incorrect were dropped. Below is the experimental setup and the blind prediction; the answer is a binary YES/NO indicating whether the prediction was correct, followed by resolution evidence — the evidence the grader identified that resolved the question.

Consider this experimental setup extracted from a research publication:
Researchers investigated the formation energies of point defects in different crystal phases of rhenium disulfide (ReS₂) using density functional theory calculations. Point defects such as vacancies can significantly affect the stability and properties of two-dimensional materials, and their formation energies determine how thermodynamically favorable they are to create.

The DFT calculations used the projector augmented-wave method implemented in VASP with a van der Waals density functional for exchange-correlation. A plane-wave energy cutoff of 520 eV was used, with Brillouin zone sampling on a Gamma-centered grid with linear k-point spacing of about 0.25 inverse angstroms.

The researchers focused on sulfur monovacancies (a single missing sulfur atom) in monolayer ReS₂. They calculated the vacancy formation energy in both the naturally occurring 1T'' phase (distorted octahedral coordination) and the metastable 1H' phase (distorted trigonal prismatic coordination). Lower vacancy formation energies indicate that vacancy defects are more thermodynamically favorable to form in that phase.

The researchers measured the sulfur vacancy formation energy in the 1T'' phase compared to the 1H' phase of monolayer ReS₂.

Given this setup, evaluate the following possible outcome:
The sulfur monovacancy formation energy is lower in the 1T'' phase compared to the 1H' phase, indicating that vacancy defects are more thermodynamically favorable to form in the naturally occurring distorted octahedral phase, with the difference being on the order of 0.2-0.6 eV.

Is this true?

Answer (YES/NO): NO